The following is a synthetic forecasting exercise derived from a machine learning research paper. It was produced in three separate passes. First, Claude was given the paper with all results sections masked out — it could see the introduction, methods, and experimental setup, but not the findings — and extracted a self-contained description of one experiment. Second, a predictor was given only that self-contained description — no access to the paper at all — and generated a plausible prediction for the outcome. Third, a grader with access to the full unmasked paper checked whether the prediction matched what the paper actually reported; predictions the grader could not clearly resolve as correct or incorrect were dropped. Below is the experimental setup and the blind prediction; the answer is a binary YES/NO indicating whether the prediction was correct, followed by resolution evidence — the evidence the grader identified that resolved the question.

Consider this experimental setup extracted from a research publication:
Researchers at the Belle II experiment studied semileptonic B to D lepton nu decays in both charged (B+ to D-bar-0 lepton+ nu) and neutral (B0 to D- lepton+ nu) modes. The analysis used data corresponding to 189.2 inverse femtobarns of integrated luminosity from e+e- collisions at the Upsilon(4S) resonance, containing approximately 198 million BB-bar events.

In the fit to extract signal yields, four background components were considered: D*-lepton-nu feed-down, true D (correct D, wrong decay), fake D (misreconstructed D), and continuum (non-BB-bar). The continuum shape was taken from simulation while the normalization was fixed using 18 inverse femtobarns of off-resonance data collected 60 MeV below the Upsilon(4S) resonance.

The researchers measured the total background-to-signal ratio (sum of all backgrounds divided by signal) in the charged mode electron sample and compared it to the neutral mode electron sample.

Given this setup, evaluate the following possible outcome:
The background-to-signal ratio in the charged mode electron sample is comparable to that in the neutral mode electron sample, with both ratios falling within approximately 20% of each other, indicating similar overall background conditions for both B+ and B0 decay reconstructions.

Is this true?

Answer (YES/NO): NO